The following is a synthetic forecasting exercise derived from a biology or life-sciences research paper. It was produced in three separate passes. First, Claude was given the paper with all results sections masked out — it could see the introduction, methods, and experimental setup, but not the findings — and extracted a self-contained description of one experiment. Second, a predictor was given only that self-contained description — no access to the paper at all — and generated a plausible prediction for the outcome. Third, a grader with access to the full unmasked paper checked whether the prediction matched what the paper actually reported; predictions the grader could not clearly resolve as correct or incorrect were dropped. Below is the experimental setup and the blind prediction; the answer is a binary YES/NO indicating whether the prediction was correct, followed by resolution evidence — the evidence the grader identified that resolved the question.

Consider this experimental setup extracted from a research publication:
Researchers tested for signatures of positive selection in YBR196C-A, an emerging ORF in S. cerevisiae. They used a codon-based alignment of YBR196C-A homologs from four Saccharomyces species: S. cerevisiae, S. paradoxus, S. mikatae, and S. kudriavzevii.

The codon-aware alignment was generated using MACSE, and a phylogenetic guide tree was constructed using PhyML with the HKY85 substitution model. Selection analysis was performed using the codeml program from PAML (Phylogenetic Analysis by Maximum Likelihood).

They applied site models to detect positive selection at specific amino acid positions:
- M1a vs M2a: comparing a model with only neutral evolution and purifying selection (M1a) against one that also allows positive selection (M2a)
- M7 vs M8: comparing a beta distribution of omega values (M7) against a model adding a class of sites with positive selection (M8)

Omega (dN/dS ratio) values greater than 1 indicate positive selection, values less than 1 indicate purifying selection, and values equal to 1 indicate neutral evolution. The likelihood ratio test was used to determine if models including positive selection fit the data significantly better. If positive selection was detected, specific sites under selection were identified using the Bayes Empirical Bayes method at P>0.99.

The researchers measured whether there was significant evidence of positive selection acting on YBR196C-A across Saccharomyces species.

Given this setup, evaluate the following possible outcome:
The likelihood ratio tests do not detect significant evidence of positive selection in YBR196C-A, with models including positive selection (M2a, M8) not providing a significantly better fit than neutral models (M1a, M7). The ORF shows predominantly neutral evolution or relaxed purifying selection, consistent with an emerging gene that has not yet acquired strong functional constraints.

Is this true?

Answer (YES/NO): NO